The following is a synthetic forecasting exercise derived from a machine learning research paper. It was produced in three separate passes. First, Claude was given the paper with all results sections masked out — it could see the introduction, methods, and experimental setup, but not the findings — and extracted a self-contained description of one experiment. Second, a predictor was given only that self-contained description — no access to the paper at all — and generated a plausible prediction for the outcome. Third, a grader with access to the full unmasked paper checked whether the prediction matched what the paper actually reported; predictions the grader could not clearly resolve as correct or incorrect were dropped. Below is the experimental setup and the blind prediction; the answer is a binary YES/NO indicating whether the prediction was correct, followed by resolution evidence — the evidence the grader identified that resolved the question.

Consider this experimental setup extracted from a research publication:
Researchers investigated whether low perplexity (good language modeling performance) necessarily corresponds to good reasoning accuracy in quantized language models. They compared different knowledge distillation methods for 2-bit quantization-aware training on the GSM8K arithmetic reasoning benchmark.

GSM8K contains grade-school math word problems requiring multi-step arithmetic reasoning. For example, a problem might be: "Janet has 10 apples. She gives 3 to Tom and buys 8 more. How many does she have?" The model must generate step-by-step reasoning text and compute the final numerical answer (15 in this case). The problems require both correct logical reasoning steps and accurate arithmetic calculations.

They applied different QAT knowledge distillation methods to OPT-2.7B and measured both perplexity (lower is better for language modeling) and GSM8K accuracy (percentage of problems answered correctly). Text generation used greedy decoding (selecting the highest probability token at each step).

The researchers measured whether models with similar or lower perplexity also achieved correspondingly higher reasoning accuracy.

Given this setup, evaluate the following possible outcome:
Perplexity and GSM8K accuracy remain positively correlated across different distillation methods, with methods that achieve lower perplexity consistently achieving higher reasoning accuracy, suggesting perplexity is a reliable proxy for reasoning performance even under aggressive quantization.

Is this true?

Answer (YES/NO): NO